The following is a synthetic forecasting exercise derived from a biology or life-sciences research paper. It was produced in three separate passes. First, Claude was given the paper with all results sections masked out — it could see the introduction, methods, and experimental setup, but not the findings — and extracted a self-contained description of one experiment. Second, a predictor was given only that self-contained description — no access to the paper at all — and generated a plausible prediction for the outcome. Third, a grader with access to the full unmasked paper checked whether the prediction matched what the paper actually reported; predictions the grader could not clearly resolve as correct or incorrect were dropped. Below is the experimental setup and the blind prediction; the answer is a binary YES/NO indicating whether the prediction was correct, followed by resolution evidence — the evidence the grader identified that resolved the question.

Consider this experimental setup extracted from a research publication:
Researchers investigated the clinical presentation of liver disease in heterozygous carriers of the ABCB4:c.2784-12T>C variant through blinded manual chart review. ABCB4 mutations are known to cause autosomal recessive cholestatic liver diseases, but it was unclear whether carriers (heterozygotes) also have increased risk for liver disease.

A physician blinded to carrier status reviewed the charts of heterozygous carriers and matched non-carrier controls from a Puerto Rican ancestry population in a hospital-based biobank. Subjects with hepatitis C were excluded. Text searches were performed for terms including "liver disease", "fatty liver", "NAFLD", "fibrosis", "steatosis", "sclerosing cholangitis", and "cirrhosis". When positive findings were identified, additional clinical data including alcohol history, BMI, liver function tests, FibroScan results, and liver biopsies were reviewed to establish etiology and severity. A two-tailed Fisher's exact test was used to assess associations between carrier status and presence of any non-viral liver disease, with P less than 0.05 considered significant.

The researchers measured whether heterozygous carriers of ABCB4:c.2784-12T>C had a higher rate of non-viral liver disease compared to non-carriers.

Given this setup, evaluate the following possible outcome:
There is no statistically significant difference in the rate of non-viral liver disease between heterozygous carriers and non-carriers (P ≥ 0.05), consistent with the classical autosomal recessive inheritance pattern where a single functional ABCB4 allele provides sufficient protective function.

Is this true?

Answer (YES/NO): NO